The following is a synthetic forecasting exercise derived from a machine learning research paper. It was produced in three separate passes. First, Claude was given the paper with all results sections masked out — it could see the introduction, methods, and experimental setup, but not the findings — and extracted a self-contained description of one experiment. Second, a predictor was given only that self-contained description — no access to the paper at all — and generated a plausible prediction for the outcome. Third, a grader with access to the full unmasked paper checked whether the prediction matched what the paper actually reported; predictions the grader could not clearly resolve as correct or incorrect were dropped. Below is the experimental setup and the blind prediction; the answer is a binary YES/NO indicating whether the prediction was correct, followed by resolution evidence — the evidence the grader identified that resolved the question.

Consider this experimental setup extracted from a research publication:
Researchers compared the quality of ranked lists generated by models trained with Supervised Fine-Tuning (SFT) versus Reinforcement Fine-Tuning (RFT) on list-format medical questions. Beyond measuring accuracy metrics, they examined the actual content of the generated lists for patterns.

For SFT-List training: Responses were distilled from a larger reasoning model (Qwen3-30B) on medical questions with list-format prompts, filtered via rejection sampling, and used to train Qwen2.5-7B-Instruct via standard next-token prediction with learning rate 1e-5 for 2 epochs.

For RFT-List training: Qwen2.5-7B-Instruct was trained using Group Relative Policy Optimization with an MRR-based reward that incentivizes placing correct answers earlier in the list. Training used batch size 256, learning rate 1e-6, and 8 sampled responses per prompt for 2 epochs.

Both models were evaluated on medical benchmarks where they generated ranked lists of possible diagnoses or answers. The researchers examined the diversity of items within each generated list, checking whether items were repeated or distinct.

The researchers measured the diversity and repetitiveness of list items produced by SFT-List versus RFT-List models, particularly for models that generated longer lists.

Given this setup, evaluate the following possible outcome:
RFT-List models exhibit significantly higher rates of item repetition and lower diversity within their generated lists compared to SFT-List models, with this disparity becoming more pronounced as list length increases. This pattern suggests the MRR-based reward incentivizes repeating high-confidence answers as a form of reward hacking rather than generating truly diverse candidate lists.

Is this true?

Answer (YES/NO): NO